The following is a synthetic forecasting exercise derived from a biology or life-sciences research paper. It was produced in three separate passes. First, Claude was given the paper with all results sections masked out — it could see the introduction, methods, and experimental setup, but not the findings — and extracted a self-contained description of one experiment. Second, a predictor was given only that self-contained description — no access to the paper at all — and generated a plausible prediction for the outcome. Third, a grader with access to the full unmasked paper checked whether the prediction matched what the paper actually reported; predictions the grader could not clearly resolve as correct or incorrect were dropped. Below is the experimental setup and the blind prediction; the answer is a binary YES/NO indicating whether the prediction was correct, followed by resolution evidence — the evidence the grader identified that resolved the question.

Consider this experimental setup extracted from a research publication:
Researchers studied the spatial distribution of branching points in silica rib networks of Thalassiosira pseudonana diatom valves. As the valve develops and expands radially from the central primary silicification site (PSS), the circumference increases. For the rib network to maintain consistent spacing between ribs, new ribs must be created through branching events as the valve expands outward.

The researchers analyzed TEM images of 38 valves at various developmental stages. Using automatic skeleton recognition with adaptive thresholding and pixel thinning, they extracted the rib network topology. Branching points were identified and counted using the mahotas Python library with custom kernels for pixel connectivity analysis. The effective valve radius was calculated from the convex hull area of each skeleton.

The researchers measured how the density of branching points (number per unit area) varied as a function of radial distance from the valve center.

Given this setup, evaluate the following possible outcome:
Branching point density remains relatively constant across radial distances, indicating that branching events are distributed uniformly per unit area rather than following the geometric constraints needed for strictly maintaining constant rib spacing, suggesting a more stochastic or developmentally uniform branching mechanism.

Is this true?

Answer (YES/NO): NO